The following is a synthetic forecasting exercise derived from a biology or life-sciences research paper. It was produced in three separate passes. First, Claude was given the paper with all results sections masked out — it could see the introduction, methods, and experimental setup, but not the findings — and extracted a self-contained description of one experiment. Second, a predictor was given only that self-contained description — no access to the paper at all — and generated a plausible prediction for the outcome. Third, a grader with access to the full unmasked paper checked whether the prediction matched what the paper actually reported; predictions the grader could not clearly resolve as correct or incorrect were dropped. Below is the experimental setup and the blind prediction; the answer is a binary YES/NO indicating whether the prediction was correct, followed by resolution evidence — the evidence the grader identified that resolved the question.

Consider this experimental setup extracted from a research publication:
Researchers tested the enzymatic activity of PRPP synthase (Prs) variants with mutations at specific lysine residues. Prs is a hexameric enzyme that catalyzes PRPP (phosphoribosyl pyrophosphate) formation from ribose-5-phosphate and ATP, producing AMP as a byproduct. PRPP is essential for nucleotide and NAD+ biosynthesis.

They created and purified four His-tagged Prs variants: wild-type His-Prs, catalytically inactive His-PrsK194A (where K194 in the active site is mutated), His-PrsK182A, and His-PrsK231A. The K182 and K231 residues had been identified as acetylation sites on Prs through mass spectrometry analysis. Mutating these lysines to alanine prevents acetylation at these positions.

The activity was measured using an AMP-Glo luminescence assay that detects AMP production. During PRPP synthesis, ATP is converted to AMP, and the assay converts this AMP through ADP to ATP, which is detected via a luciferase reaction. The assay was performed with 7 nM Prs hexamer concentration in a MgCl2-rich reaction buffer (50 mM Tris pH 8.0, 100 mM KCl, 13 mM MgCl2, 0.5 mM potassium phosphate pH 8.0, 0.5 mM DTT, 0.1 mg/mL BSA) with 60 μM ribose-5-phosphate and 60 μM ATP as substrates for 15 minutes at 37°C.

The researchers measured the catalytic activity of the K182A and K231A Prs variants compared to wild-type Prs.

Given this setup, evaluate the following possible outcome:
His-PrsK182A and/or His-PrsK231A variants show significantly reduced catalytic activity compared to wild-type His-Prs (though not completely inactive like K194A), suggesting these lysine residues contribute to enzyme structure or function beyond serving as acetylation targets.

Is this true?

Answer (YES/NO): NO